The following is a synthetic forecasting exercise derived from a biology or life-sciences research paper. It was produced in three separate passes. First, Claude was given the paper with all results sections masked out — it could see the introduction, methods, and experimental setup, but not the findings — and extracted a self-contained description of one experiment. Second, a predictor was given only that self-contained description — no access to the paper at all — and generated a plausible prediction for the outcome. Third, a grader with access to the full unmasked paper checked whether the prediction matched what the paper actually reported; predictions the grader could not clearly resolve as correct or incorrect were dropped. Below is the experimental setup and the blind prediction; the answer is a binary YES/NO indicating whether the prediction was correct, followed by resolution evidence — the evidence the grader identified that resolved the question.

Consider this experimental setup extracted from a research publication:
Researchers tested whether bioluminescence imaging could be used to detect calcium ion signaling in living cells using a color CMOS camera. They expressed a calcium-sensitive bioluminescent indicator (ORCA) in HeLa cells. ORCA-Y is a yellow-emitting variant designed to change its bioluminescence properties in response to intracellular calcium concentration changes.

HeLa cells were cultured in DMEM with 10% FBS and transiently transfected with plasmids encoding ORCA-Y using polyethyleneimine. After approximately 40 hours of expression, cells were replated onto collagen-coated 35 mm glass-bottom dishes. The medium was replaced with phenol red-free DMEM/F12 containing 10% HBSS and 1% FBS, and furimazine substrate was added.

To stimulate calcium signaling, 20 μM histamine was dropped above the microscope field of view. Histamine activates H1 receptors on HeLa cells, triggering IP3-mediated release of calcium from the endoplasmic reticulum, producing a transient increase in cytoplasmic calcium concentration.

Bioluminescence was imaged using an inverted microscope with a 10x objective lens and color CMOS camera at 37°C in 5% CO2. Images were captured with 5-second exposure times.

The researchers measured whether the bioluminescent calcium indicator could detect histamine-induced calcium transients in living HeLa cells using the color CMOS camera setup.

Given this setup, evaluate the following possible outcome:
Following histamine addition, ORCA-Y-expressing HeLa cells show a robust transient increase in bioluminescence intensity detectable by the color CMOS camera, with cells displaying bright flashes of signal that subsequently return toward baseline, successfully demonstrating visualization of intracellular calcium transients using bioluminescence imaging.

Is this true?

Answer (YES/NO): NO